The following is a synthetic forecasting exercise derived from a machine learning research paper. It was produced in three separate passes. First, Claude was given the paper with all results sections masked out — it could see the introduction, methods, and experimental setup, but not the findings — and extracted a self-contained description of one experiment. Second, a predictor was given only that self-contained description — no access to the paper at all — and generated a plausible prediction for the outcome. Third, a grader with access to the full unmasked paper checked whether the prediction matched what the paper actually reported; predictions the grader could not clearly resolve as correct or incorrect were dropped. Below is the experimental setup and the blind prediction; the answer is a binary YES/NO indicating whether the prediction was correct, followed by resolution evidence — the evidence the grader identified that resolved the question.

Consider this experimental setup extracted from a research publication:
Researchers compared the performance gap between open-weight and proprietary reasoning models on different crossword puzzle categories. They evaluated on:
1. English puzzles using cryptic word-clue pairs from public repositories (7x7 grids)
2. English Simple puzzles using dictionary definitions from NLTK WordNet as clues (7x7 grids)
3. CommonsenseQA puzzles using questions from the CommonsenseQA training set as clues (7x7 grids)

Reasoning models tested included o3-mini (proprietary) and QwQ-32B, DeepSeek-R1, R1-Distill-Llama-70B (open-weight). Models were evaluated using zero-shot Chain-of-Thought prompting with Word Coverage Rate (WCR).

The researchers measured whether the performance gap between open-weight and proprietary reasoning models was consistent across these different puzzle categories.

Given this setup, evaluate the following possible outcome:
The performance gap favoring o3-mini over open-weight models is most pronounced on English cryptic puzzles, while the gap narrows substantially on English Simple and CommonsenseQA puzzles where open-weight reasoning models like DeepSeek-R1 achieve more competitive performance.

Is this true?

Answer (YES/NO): NO